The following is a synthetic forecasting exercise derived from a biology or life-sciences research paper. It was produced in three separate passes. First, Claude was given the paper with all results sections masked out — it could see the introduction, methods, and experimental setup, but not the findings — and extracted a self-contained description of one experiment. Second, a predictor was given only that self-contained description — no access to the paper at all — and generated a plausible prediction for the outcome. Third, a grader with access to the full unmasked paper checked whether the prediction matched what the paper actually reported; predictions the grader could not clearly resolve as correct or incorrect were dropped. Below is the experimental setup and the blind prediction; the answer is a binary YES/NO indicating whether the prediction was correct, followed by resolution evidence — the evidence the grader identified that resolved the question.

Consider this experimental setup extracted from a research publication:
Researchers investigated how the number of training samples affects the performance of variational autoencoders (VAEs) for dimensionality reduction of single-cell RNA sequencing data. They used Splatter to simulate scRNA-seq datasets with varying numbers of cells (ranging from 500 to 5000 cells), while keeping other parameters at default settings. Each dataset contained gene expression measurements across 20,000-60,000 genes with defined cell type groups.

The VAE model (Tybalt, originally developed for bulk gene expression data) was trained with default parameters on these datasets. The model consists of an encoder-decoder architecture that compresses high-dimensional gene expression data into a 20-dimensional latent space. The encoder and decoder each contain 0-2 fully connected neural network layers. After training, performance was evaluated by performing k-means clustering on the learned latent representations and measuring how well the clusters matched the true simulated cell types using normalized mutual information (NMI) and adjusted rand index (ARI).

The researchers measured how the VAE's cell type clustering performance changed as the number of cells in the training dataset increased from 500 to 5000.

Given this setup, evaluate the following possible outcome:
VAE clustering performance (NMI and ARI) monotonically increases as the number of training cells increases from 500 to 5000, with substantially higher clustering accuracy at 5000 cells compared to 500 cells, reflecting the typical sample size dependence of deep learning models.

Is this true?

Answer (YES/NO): NO